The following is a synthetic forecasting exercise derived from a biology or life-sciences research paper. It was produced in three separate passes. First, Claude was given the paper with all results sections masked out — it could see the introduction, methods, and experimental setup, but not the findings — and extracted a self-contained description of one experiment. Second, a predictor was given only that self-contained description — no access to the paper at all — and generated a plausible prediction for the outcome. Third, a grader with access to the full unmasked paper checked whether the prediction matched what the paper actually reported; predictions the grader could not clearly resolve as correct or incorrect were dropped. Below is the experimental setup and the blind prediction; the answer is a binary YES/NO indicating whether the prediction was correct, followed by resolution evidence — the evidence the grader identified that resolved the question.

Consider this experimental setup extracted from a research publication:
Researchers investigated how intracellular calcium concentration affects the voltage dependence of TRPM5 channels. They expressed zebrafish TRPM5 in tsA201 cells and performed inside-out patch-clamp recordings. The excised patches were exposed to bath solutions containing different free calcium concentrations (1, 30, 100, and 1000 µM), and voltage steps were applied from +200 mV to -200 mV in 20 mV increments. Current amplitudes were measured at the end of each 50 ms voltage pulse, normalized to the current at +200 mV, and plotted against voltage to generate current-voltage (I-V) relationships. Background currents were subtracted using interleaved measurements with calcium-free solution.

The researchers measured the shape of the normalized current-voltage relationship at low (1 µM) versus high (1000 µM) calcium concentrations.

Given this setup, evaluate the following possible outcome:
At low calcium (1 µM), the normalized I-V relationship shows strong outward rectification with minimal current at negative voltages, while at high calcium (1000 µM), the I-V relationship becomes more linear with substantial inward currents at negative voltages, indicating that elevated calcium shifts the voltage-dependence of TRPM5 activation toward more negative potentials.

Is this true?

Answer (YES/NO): YES